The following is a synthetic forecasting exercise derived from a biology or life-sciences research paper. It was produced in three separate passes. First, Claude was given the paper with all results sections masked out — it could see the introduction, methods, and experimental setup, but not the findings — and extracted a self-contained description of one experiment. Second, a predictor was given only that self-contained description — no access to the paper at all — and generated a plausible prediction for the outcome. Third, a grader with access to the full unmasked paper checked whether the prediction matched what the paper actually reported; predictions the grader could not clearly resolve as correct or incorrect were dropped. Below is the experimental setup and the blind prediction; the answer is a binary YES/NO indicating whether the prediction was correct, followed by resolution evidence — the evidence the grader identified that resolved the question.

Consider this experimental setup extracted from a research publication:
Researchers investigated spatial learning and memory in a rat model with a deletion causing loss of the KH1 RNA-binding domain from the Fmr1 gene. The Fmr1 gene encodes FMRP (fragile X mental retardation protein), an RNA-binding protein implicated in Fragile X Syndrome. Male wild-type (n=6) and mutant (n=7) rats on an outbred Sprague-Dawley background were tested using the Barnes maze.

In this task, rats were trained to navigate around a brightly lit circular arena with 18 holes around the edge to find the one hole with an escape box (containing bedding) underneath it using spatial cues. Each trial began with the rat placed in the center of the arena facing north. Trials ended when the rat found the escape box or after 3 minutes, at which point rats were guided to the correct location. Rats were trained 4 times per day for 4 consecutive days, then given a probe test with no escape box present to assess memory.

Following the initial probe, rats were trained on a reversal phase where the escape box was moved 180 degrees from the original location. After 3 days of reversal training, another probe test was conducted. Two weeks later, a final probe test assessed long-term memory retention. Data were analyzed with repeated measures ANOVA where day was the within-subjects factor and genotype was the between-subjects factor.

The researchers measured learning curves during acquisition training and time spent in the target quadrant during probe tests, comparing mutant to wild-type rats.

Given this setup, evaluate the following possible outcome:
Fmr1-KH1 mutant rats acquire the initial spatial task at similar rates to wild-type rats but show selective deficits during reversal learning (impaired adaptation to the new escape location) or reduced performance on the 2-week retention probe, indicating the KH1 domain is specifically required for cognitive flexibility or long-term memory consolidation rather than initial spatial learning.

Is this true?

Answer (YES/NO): NO